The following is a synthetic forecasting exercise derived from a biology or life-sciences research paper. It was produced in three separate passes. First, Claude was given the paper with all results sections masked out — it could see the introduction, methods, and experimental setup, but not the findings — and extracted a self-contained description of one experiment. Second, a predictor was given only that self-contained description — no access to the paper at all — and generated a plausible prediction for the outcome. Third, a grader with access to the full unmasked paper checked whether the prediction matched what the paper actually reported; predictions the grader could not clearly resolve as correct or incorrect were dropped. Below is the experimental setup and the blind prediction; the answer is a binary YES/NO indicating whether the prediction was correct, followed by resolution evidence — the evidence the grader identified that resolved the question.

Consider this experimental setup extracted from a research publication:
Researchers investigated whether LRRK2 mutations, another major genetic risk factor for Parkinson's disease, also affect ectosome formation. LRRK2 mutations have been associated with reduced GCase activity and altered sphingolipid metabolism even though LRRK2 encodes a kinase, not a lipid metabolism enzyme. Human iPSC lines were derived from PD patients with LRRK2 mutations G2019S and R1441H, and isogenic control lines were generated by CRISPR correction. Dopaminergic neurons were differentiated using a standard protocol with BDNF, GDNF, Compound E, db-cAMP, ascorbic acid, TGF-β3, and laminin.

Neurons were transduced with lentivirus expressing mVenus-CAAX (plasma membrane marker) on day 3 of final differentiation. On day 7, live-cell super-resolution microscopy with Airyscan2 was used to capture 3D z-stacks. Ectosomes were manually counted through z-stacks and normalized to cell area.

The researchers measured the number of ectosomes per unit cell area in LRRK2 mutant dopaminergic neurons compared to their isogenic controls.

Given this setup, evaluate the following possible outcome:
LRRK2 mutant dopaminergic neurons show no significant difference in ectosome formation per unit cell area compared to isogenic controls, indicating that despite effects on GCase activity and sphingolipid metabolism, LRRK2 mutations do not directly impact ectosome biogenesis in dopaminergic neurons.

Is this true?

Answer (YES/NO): NO